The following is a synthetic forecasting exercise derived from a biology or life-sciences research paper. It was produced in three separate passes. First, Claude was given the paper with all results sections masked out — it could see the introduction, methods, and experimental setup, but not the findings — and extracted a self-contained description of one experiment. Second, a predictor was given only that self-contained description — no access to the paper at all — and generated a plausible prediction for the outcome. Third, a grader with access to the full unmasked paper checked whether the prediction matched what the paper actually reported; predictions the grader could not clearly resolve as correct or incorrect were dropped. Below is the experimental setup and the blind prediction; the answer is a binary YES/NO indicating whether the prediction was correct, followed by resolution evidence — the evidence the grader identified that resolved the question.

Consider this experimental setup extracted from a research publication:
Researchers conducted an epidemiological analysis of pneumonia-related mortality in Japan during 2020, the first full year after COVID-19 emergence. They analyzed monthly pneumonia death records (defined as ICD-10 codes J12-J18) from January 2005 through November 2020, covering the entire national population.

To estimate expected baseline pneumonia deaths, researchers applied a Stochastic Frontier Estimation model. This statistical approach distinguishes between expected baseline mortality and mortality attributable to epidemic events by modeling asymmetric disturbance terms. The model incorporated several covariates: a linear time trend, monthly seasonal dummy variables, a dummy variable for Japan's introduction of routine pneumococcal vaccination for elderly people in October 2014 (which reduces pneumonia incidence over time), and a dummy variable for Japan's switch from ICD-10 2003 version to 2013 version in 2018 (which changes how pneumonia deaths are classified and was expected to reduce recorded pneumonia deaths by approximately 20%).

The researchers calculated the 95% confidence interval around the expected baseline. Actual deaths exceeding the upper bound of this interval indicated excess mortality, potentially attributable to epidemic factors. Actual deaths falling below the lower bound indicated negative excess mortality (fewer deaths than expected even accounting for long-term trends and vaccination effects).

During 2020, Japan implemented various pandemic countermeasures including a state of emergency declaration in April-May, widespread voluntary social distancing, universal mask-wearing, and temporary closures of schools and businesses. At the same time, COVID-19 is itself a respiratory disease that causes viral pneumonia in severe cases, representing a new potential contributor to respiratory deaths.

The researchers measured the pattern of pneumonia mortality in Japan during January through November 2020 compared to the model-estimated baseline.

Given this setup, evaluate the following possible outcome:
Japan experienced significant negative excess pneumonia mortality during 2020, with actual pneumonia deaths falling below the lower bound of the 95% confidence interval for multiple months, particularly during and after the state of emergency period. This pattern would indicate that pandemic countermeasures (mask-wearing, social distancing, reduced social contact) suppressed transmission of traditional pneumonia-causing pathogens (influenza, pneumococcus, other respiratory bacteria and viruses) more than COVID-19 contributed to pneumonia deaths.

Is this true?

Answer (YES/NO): YES